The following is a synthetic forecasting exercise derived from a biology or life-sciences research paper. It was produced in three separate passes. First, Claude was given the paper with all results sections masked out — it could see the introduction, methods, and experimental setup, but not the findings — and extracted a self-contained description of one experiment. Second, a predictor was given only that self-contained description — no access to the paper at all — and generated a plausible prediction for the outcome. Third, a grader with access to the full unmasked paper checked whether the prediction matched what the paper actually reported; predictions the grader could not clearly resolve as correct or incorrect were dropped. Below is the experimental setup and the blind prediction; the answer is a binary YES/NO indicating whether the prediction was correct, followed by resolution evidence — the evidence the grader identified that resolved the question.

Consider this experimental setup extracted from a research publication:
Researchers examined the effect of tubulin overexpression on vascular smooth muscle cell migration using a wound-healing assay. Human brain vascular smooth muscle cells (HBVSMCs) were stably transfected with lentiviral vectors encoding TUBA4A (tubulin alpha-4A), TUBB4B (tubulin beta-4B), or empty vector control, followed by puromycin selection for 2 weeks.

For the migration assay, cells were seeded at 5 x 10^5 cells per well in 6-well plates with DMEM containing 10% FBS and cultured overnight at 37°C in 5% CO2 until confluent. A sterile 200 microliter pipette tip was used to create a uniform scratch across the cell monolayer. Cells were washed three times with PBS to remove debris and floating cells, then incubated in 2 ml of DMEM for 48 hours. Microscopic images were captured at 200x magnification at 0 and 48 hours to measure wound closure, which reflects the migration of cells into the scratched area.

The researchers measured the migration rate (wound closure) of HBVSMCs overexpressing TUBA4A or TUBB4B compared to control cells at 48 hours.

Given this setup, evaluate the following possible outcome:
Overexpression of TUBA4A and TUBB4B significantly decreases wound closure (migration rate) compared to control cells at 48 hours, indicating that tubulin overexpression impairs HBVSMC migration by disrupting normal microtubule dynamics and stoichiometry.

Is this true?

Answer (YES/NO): NO